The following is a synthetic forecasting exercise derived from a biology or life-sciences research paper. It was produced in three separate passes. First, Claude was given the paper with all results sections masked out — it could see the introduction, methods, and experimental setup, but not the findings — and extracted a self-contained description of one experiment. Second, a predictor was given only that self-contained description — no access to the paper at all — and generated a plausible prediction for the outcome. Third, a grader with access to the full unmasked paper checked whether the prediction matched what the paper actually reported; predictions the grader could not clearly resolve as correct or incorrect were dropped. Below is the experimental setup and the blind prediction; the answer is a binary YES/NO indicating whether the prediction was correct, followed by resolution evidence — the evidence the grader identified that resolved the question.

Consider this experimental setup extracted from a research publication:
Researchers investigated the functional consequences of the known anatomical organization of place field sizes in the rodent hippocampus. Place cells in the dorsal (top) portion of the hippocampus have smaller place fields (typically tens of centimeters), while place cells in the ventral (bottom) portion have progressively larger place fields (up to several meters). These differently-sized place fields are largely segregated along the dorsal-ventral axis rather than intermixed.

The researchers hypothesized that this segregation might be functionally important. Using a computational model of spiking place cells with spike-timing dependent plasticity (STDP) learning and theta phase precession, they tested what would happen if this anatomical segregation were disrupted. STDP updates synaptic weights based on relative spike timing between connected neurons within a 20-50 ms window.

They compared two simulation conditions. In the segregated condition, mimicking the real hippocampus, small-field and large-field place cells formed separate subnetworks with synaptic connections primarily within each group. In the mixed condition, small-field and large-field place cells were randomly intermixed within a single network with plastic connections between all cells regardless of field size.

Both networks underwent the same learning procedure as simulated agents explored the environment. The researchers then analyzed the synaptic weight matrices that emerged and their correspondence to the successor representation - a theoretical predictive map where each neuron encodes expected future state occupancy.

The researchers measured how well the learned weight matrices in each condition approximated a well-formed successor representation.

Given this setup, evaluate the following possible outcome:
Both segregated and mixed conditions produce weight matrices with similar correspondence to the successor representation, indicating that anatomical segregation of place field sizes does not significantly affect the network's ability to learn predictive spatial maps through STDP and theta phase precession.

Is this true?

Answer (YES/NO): NO